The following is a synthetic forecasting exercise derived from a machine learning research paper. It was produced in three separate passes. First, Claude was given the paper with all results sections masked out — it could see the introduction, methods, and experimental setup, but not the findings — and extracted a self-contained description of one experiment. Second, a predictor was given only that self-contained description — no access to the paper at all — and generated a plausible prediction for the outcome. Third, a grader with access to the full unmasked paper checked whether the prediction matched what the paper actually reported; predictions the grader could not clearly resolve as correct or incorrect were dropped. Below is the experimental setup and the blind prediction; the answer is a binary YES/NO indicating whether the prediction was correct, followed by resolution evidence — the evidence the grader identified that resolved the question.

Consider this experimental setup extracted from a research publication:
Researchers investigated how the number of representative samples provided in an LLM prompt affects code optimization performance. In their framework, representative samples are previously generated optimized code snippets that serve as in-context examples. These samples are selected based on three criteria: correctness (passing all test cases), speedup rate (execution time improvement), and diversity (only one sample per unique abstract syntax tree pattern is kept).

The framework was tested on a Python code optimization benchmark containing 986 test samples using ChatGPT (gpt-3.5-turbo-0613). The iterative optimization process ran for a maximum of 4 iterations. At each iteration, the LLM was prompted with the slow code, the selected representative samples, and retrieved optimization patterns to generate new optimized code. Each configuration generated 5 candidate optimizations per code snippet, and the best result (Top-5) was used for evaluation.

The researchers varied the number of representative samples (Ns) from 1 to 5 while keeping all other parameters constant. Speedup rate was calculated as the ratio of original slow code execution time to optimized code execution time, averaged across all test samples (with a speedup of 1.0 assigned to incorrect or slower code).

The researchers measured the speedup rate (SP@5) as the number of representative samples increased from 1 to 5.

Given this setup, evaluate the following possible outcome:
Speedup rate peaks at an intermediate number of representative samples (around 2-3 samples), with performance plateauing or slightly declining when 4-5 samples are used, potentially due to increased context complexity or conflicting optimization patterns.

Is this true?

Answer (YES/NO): YES